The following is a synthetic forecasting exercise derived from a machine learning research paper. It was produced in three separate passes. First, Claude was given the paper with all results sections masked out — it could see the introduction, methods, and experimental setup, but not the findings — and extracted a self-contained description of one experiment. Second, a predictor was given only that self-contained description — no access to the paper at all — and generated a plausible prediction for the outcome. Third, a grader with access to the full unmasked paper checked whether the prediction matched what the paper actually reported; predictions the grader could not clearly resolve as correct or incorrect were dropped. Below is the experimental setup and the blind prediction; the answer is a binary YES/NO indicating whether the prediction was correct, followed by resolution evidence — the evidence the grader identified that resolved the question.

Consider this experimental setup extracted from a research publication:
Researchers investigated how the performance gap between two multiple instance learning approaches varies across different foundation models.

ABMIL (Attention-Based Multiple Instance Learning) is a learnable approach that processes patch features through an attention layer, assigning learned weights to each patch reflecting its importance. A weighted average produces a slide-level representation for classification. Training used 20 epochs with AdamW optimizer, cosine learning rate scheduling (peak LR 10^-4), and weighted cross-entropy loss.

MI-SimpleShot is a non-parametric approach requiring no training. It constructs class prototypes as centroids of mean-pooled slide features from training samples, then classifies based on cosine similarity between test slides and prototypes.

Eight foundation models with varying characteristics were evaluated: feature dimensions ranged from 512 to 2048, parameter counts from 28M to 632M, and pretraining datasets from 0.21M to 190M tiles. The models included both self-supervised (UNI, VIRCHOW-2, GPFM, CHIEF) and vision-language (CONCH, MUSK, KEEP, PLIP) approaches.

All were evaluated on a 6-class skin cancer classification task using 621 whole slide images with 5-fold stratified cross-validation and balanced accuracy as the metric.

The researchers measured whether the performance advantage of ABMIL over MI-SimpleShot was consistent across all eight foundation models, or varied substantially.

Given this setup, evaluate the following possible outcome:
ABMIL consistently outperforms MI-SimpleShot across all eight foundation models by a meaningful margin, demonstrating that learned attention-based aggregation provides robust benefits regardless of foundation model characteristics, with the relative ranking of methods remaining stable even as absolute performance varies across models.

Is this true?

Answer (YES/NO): YES